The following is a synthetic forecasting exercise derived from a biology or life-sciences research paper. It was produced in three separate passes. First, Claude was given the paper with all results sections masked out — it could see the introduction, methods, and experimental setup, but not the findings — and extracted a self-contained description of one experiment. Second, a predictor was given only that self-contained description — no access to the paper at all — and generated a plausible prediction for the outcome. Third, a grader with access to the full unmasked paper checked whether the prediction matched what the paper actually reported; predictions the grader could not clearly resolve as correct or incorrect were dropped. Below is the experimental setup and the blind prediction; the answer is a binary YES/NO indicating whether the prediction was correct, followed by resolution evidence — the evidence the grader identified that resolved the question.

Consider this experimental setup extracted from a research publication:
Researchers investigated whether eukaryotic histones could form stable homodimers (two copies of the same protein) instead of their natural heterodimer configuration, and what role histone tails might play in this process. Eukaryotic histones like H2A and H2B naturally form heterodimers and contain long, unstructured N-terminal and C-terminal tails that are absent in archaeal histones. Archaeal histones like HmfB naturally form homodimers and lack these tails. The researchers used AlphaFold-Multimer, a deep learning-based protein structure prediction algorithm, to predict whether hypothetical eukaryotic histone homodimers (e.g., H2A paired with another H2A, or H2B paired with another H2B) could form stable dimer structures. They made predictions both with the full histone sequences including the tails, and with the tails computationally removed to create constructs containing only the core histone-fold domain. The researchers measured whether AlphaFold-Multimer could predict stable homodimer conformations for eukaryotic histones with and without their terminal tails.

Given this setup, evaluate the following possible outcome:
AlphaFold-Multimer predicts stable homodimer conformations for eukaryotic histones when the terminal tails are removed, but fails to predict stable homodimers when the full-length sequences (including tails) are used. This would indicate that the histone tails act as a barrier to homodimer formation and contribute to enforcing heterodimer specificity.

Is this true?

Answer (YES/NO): NO